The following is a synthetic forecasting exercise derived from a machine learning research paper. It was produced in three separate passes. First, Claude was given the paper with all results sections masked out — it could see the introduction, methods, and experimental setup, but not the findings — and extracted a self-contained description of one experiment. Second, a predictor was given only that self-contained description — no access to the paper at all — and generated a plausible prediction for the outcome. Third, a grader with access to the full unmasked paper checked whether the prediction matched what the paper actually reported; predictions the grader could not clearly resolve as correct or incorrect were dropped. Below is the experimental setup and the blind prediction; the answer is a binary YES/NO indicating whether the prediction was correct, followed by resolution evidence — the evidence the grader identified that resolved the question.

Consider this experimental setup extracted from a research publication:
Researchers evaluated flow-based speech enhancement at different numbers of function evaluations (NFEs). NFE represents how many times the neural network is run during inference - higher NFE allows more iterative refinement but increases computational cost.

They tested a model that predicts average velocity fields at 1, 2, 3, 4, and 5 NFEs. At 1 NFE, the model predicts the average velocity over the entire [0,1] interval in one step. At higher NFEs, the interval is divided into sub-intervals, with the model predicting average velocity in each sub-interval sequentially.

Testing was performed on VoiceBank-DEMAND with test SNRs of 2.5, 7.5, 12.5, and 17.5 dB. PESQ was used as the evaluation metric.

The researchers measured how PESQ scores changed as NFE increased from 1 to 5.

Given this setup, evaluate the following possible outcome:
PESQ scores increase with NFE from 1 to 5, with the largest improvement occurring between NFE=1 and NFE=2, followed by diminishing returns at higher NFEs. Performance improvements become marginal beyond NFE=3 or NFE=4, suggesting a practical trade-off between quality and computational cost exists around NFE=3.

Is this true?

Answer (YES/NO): NO